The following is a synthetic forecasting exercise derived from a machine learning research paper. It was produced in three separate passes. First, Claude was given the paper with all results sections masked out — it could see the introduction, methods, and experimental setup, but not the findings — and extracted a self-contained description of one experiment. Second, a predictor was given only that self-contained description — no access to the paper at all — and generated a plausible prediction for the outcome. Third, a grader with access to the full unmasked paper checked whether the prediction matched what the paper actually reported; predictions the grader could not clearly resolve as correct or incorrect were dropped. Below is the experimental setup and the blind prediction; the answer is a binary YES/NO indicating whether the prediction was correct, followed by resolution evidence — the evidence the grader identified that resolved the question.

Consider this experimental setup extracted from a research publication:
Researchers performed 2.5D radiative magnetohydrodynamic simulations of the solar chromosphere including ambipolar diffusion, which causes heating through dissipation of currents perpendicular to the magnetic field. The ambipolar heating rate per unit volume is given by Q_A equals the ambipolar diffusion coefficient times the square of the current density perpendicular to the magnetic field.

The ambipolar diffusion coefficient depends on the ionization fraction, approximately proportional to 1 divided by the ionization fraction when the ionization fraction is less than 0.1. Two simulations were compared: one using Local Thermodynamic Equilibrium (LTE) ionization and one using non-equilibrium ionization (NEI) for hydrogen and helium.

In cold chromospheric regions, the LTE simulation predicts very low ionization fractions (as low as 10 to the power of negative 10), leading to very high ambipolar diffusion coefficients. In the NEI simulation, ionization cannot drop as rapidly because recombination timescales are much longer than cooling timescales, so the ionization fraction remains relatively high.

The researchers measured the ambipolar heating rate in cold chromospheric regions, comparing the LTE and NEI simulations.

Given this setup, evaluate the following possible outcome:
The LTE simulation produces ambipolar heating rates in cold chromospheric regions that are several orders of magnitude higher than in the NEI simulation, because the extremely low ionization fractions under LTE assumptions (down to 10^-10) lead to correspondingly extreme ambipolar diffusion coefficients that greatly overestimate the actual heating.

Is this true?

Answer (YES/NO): YES